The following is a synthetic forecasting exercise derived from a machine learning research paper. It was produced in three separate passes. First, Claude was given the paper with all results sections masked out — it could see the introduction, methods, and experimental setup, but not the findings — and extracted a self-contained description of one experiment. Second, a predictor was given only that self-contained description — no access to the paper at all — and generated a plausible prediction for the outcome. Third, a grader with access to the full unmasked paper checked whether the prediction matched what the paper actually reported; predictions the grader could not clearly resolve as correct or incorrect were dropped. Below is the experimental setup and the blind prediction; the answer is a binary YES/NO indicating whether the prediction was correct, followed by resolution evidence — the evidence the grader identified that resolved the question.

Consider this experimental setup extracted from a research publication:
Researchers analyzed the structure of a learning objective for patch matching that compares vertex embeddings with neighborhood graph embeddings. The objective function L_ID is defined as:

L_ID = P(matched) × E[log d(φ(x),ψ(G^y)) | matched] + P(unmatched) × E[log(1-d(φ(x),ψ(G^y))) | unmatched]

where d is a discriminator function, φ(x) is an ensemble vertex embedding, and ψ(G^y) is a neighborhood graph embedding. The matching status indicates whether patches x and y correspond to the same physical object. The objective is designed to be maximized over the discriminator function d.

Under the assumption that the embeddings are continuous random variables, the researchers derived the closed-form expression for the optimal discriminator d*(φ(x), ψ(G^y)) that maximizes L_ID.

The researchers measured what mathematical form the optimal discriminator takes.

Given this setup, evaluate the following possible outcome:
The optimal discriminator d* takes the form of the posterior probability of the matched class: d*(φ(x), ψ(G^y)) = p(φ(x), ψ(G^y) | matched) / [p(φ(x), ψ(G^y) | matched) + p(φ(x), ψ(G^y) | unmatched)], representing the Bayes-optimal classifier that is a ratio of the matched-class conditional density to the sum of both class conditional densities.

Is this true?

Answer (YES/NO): NO